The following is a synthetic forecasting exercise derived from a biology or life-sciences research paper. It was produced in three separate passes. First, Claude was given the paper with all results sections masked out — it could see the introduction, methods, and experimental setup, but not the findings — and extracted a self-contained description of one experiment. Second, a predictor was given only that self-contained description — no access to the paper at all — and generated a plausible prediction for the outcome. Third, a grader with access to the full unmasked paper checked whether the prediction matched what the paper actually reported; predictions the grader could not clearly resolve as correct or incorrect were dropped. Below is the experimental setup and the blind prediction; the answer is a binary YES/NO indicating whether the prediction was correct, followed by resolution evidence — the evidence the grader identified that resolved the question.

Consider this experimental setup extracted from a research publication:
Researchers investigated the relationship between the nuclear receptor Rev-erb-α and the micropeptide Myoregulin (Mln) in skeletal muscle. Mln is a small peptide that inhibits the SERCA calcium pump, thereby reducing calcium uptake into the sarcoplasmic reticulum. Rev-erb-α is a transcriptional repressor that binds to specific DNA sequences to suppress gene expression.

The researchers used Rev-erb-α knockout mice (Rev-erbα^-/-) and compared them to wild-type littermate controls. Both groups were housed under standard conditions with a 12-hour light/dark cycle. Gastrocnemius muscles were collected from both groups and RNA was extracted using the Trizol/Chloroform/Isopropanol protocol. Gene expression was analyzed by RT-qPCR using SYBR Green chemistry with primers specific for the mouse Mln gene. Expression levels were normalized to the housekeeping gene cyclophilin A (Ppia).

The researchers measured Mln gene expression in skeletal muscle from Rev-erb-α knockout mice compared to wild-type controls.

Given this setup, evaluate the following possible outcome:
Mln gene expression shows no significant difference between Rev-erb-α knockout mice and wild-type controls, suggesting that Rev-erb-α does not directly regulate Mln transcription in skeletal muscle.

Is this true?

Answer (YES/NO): NO